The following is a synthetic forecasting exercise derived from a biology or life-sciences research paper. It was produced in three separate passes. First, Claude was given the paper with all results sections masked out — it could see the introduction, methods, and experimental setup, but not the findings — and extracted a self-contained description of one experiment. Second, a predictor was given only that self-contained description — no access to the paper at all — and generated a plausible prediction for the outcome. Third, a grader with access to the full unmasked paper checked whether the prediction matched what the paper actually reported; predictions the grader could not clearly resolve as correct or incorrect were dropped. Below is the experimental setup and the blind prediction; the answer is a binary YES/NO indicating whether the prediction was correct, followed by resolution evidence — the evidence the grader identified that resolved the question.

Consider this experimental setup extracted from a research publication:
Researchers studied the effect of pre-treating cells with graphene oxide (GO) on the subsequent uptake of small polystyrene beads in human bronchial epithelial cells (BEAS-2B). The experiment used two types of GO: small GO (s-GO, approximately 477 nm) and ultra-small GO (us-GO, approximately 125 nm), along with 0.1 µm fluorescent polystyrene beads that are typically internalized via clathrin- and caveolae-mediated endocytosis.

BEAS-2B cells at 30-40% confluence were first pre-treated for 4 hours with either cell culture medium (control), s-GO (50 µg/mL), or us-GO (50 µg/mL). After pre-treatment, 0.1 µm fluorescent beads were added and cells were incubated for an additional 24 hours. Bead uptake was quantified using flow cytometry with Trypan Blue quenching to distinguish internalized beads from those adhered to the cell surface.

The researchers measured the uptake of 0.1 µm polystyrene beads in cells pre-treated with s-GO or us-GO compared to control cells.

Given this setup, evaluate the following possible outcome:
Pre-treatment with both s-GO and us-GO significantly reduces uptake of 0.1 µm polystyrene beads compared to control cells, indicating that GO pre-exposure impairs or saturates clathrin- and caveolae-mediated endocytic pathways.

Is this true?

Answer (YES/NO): YES